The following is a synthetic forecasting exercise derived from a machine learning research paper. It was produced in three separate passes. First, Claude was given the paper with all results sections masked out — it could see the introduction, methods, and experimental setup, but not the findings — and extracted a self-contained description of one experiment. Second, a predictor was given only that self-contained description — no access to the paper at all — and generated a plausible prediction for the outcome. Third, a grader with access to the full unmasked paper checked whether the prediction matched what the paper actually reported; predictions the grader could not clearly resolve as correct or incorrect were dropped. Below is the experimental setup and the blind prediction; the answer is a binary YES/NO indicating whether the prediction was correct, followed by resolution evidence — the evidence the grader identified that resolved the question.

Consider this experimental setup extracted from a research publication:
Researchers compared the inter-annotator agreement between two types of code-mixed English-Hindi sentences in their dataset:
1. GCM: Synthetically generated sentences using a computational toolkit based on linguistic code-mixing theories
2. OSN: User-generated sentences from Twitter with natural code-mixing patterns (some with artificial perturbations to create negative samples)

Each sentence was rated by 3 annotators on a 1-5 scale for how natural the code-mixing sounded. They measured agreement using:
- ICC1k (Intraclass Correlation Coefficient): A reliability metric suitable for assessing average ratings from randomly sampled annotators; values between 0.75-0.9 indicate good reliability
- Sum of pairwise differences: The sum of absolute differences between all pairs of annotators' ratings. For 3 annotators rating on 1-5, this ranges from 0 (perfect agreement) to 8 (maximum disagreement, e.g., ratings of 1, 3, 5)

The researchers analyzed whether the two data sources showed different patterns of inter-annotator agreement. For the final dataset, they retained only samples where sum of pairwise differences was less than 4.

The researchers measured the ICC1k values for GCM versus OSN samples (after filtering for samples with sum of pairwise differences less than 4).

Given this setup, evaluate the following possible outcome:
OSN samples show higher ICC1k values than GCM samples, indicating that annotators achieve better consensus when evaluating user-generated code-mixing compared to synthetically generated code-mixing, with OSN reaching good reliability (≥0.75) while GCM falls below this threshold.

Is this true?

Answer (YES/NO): NO